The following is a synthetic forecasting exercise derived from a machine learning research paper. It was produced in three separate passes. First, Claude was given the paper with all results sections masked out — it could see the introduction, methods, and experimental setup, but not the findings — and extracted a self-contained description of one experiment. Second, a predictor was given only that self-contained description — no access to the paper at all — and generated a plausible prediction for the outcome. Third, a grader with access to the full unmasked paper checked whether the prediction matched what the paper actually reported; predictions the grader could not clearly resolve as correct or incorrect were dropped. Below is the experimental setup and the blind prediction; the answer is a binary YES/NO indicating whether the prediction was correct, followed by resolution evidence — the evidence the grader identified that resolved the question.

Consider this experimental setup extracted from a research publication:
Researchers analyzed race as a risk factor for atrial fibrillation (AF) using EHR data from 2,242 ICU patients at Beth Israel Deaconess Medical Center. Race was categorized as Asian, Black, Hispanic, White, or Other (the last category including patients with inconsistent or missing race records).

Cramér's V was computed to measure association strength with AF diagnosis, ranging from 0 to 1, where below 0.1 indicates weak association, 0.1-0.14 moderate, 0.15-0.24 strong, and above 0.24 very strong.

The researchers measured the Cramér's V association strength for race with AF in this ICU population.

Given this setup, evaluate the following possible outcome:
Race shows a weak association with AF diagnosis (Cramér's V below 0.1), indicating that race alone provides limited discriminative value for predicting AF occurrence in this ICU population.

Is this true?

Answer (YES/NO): NO